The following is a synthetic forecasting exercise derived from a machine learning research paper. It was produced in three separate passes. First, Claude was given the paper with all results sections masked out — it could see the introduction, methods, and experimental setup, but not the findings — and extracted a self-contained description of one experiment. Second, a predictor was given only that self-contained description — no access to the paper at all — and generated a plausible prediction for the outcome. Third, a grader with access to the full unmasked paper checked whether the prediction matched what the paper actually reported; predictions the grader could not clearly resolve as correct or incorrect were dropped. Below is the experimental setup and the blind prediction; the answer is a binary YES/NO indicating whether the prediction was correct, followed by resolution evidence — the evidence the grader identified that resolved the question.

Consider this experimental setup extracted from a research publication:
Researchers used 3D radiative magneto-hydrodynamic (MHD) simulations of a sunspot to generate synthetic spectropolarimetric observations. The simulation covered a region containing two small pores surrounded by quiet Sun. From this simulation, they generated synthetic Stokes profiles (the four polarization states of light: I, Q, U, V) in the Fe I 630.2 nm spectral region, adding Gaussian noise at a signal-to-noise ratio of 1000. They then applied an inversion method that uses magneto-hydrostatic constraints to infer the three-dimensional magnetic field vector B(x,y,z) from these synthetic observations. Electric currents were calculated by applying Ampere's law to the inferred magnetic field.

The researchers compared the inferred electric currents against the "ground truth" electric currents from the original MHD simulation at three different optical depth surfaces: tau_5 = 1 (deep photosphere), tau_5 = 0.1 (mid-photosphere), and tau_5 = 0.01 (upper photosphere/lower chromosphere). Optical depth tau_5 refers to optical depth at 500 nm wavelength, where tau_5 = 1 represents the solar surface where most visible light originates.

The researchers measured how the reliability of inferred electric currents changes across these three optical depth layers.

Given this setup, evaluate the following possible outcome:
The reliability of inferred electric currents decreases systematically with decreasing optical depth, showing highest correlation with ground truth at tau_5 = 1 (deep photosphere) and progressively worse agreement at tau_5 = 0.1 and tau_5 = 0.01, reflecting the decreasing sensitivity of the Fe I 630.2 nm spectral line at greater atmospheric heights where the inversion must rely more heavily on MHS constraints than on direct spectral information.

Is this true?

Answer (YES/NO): YES